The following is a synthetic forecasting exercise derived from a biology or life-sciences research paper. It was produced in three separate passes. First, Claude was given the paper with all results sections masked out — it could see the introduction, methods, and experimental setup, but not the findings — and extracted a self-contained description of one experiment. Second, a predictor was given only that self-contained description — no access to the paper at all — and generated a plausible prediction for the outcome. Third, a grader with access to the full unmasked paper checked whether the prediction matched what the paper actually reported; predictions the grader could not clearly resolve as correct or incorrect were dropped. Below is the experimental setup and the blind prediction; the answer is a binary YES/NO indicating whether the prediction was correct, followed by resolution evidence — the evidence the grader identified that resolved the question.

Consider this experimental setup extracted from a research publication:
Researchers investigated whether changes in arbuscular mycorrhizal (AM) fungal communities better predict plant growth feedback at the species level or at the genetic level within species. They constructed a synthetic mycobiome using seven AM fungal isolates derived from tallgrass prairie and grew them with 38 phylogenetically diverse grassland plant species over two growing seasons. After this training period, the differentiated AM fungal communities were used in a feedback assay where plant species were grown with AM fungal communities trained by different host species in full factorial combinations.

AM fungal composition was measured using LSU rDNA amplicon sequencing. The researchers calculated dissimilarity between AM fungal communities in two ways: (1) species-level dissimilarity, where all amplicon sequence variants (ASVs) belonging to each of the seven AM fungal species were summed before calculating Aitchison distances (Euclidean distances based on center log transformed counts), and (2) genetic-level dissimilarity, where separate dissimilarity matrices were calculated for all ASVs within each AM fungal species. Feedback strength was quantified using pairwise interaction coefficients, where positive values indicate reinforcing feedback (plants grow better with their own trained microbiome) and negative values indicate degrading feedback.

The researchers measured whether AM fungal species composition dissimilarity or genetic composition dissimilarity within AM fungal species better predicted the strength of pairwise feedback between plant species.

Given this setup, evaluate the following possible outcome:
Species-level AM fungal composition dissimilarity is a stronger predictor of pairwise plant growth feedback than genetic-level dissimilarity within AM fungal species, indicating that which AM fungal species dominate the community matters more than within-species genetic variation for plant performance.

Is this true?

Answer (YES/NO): NO